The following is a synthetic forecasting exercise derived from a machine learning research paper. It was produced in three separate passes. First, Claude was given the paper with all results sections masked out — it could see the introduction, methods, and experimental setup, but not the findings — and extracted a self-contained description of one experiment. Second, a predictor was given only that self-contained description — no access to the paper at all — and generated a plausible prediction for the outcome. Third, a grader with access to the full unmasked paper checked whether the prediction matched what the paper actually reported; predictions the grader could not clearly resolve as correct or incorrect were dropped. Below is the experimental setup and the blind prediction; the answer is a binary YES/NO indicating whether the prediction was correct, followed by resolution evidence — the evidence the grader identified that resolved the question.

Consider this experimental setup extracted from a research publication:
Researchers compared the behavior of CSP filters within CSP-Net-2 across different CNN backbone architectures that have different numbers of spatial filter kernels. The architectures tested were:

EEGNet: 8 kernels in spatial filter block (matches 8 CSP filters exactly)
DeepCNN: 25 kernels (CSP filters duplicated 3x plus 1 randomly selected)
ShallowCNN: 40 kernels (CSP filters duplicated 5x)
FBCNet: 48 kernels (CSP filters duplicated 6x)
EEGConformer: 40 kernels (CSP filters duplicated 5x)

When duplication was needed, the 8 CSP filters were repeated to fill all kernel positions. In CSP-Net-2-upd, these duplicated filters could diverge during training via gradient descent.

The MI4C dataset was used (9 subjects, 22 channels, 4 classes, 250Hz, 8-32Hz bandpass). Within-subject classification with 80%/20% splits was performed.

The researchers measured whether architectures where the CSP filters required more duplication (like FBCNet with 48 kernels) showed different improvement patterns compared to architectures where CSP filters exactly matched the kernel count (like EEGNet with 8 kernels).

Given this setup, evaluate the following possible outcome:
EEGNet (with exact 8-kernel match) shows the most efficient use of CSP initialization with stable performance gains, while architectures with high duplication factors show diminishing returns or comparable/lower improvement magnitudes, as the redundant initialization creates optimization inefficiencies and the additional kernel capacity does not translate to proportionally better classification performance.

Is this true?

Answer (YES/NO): NO